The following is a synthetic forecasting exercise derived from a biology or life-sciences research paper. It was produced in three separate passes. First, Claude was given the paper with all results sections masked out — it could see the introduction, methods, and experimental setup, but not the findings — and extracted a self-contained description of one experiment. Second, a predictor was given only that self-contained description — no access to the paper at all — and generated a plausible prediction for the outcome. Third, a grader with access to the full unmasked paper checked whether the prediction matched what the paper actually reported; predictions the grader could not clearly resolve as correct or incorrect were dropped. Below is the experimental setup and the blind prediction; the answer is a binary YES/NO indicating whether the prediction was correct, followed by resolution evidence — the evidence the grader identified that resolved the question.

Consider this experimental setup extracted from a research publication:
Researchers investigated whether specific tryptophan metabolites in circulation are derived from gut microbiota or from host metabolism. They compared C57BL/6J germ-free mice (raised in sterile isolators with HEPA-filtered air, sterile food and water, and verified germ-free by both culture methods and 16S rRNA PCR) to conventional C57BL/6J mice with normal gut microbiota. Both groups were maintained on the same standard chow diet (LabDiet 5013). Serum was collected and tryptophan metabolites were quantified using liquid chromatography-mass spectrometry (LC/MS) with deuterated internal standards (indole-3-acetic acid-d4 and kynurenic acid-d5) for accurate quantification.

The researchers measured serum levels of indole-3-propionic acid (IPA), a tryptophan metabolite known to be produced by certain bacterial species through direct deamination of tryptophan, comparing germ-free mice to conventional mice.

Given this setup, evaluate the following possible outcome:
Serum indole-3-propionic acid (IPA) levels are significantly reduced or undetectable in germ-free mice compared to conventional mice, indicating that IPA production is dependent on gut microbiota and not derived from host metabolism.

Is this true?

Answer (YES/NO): YES